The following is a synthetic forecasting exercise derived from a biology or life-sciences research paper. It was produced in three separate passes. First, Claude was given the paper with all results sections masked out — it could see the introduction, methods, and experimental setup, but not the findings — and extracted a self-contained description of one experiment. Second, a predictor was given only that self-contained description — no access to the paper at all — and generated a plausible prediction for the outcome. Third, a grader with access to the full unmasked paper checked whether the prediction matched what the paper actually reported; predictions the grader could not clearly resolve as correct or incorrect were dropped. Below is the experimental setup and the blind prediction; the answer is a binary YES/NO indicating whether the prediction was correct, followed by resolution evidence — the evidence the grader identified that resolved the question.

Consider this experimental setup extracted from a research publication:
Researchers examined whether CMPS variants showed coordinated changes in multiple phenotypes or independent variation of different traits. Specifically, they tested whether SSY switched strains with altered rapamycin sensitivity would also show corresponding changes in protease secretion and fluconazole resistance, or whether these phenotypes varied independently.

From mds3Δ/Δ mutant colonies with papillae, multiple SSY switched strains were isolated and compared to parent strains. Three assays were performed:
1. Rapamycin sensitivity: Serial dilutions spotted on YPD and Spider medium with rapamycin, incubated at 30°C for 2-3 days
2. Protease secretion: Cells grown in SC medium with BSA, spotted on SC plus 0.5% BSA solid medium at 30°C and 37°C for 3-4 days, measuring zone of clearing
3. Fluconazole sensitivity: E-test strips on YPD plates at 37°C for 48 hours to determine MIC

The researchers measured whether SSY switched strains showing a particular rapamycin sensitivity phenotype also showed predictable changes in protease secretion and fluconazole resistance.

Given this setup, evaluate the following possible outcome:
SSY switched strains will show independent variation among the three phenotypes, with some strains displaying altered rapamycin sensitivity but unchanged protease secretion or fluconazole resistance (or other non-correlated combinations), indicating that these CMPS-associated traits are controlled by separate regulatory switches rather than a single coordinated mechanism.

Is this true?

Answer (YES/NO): YES